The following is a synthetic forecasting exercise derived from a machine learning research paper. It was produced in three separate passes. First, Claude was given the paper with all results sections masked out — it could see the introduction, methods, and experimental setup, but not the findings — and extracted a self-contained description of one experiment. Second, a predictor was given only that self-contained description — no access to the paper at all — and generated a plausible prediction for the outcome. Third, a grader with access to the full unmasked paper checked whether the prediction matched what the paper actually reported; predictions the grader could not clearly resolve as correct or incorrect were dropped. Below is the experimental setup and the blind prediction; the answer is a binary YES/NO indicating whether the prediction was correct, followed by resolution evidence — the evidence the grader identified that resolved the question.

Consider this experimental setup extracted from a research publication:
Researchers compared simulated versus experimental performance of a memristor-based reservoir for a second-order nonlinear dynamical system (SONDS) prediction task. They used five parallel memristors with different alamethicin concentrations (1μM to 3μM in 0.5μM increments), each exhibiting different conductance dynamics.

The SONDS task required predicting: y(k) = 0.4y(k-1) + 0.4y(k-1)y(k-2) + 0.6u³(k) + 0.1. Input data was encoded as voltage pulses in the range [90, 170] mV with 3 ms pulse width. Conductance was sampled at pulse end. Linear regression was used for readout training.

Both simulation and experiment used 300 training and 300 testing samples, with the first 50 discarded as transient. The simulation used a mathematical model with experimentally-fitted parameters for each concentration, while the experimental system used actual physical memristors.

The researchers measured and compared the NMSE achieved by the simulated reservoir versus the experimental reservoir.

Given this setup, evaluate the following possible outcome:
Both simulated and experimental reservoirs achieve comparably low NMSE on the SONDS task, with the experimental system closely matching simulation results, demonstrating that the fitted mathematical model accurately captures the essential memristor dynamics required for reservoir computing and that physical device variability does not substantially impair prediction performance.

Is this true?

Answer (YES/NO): NO